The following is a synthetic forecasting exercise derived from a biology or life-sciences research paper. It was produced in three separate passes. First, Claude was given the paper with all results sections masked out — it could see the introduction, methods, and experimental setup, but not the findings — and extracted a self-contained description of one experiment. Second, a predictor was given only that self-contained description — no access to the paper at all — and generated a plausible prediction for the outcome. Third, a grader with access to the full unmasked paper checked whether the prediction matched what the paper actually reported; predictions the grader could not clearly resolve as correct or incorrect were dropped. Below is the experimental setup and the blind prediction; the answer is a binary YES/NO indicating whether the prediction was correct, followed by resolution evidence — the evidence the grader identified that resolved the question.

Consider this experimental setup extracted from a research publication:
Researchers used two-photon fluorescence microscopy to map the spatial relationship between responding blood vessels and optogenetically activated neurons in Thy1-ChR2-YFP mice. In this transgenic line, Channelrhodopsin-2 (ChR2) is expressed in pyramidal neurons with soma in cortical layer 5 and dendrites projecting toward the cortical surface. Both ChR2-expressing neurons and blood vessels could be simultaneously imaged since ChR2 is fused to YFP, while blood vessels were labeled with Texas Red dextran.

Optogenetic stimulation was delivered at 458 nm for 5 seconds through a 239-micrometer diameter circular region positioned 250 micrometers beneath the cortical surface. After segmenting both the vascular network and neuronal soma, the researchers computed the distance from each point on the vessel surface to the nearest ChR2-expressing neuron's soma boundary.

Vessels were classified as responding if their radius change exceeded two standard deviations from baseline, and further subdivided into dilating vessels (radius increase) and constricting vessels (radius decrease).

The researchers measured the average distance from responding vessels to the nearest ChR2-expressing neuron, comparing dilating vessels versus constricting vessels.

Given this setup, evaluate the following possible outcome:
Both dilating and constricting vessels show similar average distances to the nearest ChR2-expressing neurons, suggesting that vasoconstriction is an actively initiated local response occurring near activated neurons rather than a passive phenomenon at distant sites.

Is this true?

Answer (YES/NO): NO